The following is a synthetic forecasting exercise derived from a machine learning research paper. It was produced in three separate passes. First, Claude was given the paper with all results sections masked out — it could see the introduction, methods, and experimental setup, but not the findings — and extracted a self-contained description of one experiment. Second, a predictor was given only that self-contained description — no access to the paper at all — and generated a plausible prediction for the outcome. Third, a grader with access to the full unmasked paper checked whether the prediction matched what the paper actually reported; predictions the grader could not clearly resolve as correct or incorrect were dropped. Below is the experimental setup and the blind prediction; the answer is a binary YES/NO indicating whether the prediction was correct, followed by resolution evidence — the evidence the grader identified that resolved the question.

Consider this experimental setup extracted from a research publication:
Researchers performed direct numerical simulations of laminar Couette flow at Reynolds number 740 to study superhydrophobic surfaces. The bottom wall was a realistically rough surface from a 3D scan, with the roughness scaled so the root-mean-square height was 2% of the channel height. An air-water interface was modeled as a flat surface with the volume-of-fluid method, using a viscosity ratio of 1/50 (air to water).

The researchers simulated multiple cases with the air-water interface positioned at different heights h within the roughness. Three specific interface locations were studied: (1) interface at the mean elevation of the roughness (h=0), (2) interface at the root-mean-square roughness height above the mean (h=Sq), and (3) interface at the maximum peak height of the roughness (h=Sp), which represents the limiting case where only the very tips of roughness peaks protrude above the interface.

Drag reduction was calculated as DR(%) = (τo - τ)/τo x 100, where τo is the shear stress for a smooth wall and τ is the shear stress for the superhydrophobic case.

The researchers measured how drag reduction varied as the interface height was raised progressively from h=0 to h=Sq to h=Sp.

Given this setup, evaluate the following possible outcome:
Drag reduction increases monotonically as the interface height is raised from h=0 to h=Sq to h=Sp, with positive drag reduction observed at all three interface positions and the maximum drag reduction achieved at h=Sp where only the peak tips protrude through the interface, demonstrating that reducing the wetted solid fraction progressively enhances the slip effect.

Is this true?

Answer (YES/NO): YES